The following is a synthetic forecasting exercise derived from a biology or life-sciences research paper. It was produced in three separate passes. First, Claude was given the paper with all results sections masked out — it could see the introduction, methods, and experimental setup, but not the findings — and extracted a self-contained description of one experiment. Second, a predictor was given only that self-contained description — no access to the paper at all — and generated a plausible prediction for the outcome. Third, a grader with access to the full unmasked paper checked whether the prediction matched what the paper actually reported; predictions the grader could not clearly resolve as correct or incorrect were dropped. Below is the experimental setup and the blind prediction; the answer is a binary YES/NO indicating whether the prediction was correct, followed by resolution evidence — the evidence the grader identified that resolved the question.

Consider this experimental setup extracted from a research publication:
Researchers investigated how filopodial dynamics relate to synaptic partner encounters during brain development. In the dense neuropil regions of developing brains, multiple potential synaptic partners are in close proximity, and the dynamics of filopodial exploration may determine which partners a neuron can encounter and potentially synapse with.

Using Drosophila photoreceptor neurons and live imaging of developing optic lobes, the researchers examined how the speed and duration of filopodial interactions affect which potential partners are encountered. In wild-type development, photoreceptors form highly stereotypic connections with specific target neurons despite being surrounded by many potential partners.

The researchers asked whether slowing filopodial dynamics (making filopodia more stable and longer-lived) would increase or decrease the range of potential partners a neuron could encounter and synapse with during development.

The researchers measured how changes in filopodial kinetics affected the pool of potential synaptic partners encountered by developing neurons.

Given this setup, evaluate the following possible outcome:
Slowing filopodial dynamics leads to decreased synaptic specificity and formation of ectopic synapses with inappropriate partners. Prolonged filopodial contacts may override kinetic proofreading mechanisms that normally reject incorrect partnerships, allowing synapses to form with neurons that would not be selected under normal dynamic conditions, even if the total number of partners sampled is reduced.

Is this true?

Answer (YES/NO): YES